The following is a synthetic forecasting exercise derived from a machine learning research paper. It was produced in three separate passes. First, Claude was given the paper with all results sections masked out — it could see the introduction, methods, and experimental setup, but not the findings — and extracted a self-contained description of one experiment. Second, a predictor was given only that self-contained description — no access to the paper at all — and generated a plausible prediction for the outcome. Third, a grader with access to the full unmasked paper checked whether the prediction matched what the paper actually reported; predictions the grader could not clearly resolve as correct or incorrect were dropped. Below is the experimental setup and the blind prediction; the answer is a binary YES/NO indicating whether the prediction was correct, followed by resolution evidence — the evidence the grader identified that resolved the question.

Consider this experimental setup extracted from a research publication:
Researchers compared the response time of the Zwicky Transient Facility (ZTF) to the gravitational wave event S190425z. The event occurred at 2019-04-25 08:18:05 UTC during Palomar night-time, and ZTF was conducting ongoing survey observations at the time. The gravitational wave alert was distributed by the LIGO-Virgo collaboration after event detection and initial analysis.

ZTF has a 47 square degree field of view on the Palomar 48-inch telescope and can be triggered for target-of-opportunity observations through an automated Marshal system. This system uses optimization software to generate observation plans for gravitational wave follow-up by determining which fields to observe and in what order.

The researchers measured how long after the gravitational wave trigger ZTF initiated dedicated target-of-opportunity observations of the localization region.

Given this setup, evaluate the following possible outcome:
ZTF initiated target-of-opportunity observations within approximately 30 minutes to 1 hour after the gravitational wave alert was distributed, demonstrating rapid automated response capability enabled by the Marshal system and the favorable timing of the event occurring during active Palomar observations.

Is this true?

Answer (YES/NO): NO